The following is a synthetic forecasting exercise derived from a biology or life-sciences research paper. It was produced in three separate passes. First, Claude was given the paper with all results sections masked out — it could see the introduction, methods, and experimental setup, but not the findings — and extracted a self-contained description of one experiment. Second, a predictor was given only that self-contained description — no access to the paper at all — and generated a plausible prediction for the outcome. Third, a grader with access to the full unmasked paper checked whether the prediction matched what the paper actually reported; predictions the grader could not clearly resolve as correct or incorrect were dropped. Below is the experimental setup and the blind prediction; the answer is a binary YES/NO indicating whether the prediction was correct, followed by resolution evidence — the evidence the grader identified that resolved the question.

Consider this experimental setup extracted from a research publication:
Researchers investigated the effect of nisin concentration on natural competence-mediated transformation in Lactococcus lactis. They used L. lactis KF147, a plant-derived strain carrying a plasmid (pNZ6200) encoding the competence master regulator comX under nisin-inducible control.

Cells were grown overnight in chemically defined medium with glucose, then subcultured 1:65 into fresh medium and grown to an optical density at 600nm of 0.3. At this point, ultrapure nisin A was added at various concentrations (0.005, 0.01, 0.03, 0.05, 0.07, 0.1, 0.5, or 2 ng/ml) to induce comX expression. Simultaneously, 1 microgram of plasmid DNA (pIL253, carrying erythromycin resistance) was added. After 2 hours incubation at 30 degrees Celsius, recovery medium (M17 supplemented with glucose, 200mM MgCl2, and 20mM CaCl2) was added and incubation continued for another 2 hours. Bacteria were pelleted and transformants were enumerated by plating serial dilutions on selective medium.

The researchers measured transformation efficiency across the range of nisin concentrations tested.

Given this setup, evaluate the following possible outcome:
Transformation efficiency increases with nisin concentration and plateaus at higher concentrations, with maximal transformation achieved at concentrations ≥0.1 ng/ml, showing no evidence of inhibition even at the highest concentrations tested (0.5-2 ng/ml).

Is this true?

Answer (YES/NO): NO